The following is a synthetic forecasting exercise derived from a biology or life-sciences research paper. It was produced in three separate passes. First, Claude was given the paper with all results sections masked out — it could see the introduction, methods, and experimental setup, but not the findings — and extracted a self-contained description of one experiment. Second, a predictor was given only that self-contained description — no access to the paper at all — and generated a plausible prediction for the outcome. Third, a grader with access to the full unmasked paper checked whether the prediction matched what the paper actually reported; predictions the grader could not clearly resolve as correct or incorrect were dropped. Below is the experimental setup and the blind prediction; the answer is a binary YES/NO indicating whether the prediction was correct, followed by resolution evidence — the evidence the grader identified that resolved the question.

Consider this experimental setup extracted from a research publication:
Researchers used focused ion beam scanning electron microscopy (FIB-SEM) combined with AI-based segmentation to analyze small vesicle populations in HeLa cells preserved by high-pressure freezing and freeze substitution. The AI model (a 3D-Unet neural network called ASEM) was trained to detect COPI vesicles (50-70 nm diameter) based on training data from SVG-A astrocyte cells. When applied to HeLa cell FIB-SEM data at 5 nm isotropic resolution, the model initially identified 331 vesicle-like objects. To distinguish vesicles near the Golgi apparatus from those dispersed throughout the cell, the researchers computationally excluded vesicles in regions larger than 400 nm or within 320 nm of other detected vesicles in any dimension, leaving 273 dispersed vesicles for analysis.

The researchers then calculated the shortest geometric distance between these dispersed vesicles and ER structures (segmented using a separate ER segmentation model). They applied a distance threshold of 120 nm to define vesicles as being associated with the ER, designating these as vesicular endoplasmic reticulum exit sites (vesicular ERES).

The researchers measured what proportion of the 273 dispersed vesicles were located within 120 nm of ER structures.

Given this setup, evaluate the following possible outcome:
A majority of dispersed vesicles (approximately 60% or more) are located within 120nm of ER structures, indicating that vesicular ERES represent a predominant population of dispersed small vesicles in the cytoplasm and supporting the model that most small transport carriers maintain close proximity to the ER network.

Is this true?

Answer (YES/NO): YES